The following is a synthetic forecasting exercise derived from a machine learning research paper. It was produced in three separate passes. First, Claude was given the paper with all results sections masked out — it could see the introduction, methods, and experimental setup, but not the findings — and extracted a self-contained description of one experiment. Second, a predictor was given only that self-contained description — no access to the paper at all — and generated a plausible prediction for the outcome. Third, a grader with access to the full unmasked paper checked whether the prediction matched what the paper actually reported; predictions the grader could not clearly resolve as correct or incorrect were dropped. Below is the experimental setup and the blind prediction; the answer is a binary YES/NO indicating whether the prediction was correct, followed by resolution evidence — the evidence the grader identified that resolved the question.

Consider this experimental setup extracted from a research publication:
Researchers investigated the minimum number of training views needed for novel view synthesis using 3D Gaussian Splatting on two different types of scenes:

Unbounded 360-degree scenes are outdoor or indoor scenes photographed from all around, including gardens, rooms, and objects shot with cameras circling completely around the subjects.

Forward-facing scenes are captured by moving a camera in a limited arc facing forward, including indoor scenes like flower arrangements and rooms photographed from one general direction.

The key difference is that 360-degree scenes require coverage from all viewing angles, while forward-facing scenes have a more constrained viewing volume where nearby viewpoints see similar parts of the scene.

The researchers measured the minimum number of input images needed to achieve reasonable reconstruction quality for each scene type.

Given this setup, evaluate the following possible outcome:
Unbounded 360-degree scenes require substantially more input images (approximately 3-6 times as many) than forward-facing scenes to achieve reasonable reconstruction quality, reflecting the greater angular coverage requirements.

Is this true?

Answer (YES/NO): YES